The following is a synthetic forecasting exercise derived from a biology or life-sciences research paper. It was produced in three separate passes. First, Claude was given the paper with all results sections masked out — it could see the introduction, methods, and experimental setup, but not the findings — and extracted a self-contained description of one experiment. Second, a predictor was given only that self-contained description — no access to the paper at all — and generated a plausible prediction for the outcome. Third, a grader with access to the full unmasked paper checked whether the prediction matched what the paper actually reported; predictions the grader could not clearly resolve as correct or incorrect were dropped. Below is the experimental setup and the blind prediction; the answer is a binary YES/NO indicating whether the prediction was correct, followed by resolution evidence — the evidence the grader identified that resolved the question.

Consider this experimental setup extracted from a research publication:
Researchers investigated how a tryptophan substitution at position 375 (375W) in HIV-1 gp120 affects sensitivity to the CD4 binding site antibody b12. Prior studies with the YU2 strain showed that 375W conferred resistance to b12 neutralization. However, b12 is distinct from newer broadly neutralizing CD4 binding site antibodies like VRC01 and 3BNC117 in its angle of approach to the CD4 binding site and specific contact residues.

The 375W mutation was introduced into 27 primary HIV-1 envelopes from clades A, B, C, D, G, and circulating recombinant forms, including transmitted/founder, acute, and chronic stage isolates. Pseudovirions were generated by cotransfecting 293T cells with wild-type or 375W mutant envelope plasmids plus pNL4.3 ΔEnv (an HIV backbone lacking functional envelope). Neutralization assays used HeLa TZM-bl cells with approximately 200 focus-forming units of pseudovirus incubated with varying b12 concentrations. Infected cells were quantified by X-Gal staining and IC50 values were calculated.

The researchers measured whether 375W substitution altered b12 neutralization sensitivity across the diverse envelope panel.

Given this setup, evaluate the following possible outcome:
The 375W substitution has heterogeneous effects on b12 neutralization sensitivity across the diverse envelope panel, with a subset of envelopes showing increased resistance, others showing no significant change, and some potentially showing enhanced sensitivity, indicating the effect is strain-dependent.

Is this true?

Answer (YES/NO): YES